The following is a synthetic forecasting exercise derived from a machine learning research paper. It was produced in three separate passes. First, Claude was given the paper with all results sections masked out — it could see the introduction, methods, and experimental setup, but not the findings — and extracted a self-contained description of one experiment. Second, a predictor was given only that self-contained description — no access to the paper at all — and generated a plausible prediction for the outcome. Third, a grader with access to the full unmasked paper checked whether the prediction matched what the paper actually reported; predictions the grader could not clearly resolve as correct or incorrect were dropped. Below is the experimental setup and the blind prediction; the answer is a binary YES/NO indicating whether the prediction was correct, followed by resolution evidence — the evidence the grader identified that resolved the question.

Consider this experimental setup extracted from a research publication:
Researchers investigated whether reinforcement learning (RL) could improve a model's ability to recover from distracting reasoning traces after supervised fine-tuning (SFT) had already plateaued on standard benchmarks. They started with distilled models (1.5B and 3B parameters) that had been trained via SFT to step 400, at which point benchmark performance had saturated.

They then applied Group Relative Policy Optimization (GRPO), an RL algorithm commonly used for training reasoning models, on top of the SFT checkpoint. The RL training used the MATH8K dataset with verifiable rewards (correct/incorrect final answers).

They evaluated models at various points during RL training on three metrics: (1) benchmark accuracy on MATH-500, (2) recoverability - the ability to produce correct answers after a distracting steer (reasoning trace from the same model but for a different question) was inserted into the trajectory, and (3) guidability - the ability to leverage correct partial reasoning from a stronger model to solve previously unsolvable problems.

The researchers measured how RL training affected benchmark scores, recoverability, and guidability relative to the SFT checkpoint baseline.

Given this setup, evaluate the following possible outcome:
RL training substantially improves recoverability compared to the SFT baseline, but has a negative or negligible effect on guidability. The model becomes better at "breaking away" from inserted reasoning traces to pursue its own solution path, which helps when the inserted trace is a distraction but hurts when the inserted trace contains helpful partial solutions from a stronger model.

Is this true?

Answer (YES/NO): NO